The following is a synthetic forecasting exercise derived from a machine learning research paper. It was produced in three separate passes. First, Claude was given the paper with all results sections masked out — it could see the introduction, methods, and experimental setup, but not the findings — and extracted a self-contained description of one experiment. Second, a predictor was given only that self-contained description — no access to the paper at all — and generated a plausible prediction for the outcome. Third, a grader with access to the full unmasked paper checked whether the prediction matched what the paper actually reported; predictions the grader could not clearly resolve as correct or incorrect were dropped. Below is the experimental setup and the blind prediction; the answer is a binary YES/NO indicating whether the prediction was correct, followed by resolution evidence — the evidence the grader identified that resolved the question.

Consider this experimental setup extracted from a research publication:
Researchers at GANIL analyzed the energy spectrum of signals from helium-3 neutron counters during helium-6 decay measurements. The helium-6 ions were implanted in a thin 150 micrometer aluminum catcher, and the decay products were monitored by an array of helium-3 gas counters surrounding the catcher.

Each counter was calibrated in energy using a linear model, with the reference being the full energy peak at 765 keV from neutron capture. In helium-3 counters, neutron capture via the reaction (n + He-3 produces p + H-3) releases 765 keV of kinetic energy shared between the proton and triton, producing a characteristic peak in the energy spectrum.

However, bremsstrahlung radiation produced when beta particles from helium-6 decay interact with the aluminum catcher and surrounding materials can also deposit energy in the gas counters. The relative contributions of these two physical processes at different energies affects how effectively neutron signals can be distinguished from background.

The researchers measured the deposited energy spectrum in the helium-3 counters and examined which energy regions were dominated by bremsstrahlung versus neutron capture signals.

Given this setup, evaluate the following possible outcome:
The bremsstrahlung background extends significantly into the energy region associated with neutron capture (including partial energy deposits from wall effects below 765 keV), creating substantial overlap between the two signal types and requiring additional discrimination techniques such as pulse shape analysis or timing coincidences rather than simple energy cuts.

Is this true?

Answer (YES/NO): NO